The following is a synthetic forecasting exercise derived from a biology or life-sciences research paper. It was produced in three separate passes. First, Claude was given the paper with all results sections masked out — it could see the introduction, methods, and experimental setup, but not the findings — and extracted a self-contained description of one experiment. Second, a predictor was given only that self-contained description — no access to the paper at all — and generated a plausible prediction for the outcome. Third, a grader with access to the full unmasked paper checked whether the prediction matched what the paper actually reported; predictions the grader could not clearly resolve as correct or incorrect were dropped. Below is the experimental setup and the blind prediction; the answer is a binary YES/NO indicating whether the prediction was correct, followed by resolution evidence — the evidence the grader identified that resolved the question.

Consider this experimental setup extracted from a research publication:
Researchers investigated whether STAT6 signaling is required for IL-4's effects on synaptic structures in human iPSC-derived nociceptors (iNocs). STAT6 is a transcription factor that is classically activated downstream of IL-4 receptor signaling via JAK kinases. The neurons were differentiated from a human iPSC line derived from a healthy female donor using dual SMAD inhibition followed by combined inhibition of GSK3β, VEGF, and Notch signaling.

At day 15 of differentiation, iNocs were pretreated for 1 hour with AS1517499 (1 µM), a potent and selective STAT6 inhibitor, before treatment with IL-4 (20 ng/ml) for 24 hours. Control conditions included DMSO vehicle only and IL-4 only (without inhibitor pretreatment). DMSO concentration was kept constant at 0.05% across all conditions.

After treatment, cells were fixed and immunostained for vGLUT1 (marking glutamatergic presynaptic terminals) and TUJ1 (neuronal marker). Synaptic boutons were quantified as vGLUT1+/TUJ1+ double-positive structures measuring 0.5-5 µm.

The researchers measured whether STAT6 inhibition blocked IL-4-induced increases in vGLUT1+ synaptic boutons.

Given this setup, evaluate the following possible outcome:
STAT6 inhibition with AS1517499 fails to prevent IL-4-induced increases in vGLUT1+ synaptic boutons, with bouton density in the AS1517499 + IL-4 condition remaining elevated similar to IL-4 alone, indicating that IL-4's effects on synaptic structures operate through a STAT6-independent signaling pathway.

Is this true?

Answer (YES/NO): NO